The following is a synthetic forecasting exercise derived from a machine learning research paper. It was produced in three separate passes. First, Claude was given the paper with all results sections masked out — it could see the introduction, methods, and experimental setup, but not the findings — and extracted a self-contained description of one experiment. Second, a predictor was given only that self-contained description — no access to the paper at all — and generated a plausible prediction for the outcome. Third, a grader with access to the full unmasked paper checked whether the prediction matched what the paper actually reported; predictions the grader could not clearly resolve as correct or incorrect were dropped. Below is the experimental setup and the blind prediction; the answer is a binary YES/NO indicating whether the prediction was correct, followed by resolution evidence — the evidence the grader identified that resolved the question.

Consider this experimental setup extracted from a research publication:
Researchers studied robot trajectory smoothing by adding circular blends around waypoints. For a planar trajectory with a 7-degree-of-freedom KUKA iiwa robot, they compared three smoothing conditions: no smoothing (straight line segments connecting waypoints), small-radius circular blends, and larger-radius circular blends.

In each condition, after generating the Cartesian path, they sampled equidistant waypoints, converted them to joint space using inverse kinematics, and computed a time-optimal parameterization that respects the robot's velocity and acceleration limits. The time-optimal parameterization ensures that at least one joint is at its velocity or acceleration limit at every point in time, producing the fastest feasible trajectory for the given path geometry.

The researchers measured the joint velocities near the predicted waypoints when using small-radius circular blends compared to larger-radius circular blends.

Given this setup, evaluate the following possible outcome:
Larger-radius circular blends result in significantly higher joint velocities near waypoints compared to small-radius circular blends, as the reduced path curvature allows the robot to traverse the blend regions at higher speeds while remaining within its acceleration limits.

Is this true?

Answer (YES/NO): YES